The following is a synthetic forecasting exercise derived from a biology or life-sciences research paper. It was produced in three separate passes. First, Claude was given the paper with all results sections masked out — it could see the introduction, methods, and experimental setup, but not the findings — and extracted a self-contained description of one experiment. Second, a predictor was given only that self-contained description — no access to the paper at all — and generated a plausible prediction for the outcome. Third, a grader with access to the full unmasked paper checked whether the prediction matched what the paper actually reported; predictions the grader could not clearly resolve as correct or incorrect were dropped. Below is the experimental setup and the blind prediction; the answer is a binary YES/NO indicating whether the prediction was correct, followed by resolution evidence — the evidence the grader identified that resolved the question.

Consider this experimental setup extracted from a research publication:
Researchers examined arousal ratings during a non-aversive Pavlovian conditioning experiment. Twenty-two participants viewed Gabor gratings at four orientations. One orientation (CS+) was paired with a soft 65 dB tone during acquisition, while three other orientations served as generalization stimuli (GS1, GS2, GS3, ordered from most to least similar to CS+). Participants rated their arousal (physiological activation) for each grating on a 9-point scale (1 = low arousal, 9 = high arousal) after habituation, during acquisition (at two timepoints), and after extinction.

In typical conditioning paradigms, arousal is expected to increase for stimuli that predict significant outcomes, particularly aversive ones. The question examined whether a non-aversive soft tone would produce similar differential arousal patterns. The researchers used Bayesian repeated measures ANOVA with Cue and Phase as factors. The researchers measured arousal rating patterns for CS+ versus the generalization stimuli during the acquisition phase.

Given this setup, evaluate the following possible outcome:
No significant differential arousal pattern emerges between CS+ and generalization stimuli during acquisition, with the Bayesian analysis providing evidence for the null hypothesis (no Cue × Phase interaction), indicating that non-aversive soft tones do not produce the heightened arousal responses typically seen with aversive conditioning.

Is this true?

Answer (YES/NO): NO